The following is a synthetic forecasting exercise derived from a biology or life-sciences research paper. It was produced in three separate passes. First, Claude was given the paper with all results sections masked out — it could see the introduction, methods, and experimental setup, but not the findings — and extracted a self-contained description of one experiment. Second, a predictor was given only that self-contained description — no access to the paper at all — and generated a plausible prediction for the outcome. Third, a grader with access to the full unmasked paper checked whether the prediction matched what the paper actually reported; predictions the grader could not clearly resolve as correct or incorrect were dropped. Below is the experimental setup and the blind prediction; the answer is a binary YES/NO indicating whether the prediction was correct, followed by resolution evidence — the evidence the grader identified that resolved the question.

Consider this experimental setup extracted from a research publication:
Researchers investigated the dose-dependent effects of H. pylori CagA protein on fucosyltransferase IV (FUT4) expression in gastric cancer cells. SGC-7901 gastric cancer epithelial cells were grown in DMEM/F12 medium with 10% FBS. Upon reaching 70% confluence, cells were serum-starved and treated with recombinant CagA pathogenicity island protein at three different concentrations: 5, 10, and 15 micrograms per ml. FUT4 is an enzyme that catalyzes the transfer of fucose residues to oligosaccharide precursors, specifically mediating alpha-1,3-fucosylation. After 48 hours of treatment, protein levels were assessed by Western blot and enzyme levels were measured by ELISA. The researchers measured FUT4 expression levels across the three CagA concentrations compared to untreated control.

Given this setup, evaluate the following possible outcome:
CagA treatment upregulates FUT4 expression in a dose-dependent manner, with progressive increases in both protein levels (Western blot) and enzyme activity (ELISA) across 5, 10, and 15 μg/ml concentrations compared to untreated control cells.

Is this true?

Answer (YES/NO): YES